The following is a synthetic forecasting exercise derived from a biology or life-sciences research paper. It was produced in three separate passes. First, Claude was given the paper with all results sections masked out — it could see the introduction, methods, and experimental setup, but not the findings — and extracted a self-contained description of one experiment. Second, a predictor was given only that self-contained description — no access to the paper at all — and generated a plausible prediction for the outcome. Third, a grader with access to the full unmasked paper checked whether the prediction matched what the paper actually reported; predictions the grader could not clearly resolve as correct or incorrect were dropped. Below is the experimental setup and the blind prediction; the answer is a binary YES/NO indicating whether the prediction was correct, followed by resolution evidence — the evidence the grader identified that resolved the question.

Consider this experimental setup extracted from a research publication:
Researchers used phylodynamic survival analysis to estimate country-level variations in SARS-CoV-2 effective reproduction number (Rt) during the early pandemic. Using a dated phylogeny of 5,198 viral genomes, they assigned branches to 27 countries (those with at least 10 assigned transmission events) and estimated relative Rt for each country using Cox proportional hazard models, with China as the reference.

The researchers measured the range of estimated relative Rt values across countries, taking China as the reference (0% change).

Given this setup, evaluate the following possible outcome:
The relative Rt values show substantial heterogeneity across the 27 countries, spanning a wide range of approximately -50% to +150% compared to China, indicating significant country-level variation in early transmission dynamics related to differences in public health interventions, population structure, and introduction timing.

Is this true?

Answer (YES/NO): NO